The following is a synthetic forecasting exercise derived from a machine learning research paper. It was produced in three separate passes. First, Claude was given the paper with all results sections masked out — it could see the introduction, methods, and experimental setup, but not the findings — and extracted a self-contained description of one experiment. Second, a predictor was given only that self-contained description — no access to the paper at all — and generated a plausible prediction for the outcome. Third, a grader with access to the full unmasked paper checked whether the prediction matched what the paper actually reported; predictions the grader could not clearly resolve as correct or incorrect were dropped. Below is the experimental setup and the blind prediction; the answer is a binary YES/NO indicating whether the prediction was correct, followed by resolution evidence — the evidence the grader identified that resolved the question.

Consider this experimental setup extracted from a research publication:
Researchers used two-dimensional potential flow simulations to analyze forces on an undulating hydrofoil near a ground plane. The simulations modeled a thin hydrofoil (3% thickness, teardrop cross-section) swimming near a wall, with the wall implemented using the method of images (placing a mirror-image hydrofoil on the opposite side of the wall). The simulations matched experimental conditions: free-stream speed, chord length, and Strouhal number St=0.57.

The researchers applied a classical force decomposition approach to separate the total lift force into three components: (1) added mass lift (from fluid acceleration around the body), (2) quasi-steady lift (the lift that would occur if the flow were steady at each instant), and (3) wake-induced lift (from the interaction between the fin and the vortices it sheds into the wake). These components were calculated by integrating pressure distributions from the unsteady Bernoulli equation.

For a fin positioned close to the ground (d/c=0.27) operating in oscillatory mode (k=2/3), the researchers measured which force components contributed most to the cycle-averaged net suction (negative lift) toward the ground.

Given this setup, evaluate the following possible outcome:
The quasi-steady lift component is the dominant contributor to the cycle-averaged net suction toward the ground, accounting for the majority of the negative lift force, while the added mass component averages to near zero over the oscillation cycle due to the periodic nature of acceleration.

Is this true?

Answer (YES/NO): YES